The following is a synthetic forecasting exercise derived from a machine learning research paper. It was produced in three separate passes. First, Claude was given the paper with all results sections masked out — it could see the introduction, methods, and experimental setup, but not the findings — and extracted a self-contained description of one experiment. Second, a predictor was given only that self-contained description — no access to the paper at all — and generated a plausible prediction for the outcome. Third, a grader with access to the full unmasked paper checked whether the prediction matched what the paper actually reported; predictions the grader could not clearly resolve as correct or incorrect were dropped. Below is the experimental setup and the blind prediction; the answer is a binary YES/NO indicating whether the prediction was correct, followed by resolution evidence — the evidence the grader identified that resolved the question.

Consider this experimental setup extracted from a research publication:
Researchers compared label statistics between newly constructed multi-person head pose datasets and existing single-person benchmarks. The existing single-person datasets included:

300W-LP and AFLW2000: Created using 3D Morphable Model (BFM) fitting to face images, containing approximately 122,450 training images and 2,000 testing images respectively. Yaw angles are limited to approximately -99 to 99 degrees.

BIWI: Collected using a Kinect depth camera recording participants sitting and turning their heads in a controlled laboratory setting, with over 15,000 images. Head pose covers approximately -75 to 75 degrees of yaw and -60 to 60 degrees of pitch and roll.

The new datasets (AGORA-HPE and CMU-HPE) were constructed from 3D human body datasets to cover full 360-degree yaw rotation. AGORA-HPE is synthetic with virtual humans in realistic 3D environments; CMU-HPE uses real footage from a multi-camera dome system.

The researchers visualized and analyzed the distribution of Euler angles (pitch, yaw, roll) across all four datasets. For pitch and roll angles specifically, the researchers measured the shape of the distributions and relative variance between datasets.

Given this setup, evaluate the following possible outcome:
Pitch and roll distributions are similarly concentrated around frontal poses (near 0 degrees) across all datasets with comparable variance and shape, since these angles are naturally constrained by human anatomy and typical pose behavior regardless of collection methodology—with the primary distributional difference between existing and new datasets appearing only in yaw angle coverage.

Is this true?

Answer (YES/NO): NO